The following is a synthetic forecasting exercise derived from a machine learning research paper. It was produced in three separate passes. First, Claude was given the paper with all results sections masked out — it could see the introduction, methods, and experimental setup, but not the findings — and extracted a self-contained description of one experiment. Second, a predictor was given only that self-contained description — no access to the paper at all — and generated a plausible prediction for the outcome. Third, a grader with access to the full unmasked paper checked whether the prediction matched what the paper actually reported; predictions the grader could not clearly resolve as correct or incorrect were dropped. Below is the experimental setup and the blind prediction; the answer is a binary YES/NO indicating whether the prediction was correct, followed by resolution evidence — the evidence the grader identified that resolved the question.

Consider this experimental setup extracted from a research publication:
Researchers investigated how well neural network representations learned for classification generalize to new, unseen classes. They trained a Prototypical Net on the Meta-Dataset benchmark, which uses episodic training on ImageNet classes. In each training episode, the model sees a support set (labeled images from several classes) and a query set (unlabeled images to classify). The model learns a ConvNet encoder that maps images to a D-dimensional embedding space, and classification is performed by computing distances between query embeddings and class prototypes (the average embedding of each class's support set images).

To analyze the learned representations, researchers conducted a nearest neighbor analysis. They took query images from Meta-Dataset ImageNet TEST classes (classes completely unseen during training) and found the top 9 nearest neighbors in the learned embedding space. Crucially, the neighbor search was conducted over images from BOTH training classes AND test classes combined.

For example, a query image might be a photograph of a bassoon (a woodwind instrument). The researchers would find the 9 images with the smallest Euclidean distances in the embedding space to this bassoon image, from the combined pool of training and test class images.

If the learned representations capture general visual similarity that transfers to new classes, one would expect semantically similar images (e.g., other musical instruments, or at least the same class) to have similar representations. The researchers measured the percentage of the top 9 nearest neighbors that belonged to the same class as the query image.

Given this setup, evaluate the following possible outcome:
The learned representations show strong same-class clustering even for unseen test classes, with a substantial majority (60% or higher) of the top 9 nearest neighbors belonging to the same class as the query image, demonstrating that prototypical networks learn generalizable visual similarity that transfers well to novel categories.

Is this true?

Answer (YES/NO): NO